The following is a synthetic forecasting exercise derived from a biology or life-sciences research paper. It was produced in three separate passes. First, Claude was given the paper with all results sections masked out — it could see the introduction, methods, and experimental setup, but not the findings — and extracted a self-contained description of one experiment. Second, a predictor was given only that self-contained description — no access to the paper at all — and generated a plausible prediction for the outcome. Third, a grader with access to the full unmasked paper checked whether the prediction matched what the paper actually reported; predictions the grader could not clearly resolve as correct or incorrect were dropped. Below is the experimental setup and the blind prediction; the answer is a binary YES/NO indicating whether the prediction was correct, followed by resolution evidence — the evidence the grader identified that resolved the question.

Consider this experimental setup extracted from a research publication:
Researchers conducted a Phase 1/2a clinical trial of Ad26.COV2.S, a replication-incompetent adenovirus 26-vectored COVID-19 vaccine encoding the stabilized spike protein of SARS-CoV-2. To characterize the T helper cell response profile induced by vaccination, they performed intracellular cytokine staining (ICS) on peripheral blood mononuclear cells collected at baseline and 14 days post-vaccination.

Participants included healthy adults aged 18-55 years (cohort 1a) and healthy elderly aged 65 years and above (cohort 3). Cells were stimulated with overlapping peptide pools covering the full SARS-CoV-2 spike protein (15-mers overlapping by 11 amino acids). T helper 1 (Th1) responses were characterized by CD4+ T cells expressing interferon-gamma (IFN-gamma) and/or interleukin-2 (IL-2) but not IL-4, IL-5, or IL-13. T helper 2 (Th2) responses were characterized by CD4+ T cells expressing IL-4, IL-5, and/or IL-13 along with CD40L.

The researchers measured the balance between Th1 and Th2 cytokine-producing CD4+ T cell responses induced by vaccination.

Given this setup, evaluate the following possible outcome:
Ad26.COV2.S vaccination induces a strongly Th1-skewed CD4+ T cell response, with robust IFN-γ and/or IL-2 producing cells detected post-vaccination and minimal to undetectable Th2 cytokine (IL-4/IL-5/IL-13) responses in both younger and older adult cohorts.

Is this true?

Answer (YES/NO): YES